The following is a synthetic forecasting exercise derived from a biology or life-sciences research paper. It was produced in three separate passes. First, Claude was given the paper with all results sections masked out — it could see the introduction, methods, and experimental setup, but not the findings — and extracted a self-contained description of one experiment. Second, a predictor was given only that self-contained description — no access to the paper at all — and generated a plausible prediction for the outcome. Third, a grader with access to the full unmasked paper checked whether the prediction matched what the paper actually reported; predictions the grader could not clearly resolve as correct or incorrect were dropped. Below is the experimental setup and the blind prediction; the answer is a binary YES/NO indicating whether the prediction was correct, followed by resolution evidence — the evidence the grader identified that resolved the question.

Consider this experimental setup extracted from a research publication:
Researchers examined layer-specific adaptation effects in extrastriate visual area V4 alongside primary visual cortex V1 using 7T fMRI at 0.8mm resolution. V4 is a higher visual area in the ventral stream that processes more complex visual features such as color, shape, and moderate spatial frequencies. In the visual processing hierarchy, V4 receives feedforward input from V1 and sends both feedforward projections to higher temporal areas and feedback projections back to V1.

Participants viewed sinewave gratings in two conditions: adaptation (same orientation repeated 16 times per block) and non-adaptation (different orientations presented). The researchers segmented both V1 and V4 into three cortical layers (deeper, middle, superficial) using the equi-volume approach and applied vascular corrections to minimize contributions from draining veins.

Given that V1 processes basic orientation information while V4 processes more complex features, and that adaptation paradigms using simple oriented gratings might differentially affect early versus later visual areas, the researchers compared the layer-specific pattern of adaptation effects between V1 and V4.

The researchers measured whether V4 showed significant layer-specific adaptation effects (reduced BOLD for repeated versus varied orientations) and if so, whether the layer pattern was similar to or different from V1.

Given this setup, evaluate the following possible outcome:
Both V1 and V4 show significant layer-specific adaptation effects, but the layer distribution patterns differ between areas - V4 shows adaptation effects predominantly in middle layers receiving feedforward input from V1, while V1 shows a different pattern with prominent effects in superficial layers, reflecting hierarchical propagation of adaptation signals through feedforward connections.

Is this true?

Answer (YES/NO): NO